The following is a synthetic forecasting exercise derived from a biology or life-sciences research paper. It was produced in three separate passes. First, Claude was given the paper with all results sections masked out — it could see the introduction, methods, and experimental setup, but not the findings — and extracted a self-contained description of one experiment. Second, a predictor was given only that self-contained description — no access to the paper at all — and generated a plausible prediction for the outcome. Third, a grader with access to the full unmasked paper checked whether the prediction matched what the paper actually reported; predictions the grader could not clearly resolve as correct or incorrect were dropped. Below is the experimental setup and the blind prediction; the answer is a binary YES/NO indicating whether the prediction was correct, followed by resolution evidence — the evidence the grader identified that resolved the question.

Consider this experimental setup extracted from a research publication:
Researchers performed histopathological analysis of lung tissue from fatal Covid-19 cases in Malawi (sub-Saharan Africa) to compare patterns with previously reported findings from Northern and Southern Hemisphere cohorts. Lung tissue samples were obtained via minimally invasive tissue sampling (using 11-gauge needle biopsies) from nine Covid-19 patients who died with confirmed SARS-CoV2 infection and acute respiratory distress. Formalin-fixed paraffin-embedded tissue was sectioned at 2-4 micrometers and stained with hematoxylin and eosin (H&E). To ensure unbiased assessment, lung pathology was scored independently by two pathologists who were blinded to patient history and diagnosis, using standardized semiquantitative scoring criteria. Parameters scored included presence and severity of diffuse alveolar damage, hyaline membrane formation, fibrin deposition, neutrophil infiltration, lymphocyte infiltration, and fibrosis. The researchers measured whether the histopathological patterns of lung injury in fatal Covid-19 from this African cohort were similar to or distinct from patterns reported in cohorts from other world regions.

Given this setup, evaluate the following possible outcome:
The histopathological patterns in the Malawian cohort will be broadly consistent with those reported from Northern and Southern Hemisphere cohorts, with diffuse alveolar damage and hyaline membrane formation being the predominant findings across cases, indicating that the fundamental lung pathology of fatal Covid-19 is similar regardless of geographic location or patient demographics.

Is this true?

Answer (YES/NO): YES